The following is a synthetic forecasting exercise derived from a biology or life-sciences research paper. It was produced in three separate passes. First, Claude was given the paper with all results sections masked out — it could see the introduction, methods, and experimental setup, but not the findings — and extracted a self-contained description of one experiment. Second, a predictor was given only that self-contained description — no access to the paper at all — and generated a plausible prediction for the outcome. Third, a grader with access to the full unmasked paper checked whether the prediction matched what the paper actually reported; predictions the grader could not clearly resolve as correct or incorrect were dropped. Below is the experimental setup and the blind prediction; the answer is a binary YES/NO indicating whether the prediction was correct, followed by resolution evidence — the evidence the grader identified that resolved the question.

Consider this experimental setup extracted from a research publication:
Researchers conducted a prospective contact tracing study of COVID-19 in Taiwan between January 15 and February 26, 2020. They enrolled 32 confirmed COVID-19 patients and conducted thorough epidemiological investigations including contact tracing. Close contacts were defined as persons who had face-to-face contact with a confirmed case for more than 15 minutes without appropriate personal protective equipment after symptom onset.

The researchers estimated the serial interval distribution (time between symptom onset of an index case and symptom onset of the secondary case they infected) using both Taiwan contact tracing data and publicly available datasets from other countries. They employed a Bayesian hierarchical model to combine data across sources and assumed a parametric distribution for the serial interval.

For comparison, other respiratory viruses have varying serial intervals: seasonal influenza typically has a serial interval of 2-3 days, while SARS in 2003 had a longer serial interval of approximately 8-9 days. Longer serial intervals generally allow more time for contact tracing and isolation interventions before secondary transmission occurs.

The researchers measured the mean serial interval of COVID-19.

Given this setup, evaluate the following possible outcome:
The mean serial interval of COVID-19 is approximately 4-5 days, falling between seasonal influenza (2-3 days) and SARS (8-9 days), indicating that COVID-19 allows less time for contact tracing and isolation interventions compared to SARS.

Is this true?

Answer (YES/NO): NO